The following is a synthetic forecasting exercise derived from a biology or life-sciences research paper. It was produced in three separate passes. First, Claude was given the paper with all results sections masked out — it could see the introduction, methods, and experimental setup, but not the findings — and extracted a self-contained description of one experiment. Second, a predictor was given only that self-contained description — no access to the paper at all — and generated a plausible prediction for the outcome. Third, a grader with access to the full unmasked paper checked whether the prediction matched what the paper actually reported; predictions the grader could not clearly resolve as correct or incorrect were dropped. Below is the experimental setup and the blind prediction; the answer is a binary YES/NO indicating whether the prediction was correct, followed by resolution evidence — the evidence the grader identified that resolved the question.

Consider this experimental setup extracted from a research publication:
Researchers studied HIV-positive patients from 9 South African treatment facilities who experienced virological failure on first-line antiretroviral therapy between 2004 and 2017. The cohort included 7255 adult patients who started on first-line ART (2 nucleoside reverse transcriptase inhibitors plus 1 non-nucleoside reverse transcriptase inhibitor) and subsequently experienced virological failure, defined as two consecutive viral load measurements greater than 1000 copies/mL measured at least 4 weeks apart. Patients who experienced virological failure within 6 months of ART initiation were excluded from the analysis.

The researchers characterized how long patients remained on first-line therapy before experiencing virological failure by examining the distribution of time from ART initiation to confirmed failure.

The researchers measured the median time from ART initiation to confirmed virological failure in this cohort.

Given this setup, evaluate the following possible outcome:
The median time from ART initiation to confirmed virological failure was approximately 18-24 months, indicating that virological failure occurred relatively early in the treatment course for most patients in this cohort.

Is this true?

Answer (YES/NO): NO